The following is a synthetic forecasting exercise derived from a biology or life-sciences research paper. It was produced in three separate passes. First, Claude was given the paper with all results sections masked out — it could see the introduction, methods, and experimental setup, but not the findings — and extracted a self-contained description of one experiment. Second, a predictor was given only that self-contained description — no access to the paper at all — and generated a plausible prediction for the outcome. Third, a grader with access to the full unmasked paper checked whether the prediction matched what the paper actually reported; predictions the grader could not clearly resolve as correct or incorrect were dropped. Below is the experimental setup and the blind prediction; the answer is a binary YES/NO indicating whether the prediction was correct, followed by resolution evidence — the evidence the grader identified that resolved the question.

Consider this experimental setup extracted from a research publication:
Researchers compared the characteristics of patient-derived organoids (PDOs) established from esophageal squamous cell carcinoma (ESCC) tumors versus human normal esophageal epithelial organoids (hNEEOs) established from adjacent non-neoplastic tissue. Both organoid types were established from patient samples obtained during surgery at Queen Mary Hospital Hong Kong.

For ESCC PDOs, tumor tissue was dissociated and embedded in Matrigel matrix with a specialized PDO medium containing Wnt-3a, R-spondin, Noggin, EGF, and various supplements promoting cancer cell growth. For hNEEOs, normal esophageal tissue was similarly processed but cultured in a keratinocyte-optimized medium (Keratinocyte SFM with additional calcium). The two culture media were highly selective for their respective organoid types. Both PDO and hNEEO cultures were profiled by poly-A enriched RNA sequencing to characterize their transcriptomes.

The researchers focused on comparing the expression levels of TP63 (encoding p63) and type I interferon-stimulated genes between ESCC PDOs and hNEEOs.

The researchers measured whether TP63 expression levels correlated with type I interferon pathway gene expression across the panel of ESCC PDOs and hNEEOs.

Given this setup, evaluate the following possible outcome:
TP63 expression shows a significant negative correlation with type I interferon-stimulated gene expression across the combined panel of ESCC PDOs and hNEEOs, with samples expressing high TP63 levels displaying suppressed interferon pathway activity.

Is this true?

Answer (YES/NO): NO